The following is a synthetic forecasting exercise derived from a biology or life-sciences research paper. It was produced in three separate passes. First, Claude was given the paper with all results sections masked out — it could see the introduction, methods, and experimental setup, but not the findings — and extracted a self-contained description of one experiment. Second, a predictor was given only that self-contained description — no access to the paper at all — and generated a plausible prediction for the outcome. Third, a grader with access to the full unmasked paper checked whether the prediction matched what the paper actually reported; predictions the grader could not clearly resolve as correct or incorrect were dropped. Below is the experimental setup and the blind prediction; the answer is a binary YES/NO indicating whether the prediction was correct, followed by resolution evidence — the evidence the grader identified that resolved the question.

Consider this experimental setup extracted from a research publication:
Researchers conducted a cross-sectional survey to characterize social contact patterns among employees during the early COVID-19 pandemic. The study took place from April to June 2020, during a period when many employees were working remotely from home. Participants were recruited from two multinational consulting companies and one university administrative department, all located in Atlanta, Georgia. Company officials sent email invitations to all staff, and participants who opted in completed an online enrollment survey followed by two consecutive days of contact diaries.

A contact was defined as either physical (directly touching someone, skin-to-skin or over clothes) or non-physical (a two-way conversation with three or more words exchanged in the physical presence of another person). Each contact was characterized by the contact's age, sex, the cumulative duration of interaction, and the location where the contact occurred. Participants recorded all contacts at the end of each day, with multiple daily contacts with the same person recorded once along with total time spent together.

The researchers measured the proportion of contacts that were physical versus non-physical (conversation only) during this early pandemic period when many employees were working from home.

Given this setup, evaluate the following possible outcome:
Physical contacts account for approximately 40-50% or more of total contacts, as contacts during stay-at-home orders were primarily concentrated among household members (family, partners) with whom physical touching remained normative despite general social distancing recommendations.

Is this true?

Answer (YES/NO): YES